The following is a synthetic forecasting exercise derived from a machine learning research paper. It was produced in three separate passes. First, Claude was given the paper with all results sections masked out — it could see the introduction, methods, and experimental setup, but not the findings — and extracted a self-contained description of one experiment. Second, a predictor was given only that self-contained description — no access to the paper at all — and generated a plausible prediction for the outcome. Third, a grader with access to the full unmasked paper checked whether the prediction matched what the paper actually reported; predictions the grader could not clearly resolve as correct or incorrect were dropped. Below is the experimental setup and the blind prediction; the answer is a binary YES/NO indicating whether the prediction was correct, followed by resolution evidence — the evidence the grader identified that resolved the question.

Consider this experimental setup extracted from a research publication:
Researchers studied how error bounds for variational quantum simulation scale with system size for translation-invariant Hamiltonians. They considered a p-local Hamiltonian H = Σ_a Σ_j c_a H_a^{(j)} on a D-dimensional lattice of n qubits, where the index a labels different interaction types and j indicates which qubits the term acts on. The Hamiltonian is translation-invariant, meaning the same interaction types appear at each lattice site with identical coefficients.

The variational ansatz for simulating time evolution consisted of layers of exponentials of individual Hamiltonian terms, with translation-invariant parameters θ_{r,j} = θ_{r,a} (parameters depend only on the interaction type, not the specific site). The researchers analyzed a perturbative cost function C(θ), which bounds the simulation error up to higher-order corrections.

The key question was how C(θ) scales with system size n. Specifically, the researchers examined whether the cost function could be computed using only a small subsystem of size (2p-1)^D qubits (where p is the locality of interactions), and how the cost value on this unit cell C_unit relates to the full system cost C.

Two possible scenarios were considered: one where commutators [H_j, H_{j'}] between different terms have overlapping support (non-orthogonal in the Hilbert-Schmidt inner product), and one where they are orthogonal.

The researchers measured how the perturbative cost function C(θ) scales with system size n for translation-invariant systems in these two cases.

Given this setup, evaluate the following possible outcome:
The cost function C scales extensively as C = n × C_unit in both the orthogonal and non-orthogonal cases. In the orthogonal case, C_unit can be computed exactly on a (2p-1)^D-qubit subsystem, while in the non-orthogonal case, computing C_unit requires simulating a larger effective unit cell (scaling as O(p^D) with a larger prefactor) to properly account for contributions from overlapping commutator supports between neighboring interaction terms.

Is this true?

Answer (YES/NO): NO